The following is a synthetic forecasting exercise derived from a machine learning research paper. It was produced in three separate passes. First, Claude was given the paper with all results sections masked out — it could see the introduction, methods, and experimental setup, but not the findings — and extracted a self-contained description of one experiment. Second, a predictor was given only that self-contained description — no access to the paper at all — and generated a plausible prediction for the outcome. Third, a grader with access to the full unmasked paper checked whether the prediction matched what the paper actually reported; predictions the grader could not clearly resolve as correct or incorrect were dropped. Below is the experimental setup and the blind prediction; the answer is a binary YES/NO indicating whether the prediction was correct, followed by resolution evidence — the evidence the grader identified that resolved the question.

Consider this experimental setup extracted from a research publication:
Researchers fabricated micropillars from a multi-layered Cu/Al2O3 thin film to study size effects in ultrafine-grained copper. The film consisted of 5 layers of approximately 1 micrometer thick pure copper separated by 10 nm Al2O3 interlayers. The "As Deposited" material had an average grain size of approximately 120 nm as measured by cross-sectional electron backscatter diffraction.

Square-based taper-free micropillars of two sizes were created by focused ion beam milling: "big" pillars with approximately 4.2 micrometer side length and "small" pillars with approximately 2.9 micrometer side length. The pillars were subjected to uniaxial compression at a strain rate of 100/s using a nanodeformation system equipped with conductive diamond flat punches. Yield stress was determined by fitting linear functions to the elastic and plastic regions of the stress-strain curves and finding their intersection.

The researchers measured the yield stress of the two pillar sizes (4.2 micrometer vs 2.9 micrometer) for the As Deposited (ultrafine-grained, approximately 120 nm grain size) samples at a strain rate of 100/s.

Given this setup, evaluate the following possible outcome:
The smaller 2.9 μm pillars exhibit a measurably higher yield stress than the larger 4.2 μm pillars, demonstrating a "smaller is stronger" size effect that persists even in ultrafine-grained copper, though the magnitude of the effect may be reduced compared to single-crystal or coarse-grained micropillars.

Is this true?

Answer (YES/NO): NO